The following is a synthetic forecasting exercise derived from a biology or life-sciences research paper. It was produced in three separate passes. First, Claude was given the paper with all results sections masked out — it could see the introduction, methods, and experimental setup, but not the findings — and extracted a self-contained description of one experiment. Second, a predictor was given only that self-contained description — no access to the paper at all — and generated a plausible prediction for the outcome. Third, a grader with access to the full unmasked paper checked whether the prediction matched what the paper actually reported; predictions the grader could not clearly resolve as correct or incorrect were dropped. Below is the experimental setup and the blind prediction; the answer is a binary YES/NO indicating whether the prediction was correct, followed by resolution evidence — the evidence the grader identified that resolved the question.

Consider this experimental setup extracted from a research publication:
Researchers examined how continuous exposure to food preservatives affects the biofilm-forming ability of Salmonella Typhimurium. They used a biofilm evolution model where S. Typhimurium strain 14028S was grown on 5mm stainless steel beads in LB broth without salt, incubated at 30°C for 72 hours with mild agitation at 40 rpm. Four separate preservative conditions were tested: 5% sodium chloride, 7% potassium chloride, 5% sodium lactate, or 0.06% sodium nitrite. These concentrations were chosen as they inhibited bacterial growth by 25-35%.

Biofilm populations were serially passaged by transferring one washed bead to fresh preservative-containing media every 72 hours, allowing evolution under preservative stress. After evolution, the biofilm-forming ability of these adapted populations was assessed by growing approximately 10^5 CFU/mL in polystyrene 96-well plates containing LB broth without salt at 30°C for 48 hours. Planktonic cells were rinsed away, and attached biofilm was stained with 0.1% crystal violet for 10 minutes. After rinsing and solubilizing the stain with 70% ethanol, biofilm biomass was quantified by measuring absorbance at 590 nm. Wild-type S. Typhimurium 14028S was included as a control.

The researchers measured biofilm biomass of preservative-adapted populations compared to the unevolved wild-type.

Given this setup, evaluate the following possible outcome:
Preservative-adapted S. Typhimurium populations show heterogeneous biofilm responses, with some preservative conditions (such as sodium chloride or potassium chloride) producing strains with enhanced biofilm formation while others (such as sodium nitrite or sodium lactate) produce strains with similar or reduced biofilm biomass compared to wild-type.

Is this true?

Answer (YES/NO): NO